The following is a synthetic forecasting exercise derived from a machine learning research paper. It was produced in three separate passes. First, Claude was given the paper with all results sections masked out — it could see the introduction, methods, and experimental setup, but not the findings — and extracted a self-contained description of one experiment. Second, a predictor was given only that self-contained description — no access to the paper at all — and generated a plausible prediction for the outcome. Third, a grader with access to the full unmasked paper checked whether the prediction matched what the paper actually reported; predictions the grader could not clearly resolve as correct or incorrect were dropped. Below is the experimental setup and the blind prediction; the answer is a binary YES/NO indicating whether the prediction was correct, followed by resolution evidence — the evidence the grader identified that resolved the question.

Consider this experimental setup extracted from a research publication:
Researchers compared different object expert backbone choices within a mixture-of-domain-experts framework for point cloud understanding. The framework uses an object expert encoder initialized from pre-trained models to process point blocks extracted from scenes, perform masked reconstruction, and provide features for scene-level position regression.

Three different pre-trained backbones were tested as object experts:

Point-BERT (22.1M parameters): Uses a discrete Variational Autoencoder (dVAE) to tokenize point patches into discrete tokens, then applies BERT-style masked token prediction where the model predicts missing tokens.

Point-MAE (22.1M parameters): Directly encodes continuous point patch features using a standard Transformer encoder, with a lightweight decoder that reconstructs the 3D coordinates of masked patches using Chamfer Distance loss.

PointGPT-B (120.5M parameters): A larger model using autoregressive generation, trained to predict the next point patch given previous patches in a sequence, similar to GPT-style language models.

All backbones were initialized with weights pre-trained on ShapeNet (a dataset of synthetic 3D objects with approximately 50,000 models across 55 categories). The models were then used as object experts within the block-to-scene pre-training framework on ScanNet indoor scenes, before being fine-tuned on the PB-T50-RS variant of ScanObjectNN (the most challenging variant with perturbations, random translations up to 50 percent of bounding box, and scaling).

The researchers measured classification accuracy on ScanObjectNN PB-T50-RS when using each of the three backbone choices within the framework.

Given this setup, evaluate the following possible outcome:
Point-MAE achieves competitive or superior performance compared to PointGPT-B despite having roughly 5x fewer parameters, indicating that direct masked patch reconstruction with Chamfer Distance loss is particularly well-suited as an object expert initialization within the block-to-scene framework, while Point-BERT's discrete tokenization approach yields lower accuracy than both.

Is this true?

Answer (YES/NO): NO